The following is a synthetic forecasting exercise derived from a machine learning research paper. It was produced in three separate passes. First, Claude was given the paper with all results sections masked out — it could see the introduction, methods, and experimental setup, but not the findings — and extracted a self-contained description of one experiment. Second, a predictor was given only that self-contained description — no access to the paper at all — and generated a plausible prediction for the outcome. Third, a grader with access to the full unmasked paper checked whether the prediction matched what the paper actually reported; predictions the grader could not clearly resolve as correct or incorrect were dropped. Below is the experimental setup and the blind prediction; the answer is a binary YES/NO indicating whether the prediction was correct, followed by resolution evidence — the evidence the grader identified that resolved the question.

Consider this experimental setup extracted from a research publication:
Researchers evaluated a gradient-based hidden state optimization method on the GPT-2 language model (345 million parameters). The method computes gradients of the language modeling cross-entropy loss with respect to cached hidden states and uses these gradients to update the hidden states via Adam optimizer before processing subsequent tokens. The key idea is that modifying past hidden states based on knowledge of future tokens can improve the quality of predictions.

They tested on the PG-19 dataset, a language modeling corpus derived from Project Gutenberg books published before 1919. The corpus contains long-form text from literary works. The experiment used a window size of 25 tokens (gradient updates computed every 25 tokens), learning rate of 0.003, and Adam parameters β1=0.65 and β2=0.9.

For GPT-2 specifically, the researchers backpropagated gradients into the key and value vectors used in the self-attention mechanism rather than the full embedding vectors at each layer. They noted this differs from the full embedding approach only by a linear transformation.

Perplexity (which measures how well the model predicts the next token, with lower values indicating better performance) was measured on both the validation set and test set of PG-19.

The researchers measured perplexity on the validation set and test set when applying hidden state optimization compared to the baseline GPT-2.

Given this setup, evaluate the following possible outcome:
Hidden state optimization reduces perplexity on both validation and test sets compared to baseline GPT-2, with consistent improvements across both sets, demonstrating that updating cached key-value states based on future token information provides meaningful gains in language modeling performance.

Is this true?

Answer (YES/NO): NO